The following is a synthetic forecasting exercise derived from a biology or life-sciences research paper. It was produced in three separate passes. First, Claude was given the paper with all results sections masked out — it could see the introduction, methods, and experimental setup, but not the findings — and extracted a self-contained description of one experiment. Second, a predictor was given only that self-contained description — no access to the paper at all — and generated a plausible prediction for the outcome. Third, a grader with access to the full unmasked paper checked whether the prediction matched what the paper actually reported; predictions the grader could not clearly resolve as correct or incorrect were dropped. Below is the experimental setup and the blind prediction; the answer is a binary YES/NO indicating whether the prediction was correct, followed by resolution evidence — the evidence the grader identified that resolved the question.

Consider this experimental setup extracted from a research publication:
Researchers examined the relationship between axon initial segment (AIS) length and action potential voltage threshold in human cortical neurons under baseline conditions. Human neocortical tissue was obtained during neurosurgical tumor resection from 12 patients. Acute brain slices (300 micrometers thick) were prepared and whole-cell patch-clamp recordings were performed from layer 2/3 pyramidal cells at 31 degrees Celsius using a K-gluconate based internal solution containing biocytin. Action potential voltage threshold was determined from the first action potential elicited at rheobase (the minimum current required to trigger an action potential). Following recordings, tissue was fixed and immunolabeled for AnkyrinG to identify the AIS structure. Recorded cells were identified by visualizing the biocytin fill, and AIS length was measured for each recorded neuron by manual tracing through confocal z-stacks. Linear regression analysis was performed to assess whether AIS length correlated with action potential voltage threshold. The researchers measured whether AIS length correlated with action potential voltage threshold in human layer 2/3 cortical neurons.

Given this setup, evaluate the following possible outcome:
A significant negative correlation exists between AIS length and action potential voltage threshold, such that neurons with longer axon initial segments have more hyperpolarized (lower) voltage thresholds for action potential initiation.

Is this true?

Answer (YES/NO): NO